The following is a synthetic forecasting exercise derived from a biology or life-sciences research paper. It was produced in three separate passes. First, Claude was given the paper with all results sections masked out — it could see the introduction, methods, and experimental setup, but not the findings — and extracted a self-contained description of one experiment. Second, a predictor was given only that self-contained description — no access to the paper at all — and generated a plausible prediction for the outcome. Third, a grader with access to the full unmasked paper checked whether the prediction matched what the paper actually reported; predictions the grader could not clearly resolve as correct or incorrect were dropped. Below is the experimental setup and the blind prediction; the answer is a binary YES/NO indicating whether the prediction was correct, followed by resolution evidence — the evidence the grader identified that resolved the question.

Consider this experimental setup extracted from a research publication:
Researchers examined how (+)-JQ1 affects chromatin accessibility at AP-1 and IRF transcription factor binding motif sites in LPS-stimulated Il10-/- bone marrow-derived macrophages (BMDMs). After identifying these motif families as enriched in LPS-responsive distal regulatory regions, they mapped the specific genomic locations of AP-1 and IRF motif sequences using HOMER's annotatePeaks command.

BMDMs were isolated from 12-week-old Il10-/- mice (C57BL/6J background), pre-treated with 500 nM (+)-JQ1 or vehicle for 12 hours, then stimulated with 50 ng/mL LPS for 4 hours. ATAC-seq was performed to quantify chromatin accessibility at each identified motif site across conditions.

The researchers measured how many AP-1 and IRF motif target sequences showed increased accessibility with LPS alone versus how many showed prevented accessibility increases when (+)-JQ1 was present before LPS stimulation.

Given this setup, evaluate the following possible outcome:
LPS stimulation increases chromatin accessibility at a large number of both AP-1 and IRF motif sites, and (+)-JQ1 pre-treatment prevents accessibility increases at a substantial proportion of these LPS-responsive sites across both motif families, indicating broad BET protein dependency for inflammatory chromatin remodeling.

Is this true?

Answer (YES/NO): YES